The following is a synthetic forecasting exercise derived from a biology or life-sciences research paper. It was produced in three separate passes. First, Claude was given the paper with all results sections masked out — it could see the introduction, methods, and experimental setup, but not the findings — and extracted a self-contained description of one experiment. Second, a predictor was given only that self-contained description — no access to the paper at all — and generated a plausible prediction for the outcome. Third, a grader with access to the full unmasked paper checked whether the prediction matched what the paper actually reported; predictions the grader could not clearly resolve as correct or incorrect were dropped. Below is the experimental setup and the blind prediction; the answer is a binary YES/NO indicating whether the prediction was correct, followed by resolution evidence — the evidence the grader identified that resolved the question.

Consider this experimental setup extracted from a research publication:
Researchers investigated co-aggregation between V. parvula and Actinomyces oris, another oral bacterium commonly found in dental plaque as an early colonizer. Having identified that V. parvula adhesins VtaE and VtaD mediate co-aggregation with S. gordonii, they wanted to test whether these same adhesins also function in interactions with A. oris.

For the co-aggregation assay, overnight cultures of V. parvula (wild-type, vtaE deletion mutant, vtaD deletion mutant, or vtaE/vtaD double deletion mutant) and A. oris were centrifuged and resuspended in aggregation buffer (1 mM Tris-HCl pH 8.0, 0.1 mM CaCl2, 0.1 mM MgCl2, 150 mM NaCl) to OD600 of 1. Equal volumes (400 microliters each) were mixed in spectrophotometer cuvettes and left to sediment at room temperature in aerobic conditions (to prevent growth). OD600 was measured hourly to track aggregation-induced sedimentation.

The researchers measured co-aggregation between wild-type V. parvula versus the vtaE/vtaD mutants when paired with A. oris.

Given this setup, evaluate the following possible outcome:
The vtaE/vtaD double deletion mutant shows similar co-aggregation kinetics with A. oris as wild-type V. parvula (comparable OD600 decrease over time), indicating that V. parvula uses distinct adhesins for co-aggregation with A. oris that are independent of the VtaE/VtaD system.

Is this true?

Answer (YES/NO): NO